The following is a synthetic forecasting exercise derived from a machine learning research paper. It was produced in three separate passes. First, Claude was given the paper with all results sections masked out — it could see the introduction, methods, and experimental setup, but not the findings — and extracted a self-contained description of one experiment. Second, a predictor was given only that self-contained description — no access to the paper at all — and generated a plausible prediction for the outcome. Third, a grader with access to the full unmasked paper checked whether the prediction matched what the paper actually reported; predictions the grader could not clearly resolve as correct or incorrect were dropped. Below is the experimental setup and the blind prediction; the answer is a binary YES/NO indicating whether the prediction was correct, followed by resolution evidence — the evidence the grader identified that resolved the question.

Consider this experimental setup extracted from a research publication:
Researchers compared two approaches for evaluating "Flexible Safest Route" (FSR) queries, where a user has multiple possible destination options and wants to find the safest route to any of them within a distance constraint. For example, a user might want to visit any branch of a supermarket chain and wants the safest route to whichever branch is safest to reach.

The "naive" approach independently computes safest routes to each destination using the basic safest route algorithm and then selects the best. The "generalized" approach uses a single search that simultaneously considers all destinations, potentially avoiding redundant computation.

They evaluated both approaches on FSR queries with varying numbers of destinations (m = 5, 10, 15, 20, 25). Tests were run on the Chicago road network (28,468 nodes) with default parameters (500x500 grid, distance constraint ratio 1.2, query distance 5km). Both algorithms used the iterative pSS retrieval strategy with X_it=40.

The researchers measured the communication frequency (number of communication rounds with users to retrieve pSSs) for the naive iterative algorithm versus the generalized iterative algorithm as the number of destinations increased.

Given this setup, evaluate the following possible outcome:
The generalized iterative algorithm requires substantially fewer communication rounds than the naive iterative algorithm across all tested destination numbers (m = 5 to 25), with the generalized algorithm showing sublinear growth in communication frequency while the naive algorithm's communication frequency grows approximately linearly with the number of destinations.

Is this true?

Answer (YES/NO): NO